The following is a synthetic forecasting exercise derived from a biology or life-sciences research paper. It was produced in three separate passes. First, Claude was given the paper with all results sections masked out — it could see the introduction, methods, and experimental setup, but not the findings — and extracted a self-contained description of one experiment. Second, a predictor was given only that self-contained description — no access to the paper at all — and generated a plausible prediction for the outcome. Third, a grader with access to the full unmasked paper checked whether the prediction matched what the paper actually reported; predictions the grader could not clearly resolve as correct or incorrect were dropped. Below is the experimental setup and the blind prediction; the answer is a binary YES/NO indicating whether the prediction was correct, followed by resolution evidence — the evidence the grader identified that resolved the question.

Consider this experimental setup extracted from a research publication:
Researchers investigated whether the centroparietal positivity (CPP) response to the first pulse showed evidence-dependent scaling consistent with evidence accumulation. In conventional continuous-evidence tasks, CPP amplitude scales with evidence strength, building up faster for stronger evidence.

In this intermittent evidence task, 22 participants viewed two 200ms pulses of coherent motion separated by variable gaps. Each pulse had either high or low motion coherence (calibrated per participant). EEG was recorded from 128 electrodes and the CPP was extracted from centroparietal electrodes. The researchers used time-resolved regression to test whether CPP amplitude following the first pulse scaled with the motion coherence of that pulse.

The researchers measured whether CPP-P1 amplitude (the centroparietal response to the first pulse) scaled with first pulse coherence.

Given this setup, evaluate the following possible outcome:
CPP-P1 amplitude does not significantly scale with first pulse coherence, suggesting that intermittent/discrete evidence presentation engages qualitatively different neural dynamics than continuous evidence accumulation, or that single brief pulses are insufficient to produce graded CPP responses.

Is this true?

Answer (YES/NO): NO